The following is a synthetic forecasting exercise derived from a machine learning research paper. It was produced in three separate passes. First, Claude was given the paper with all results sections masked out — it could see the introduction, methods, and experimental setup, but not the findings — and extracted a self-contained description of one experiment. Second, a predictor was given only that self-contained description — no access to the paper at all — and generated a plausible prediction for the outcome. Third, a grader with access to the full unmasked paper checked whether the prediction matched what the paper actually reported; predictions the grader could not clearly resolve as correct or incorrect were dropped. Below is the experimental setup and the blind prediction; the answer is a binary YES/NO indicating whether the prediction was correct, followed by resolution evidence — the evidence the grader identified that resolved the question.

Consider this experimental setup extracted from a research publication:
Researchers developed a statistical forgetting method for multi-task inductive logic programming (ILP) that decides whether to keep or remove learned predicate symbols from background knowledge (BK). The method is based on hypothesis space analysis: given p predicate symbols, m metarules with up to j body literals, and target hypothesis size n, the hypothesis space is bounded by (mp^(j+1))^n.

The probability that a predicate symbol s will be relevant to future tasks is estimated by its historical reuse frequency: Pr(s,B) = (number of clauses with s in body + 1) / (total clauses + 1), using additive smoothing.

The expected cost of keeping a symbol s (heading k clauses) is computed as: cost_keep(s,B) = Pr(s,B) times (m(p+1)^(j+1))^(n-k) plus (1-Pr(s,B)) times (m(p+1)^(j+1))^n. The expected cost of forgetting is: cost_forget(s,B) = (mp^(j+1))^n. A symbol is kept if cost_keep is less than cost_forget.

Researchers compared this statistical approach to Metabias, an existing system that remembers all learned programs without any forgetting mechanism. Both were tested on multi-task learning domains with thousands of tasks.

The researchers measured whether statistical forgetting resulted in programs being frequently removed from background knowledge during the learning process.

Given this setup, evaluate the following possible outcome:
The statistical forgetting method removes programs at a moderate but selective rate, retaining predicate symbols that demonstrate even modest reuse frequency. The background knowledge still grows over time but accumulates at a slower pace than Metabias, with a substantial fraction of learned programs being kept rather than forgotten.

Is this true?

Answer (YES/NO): NO